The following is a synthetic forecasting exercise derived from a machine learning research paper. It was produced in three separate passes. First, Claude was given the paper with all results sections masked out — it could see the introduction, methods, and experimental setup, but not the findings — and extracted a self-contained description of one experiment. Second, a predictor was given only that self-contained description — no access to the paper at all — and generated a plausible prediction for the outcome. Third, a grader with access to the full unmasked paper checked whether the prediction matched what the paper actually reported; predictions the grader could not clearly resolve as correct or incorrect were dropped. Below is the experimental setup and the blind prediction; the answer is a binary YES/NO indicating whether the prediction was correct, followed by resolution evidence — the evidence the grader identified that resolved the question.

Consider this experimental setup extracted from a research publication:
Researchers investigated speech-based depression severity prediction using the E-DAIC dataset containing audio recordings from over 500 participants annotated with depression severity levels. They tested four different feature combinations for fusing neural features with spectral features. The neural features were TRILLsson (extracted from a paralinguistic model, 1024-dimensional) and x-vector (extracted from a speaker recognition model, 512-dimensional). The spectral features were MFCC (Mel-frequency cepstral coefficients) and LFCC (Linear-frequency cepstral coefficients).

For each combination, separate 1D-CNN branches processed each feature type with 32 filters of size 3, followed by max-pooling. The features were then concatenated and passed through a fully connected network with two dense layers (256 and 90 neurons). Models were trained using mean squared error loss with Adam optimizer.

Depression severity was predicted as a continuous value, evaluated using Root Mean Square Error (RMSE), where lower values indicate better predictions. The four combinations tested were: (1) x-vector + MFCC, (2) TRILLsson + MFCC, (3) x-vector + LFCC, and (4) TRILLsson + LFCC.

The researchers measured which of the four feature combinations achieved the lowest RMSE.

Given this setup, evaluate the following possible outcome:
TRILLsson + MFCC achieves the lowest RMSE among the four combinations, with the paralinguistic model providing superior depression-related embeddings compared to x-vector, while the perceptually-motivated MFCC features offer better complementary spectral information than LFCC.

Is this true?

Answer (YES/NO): NO